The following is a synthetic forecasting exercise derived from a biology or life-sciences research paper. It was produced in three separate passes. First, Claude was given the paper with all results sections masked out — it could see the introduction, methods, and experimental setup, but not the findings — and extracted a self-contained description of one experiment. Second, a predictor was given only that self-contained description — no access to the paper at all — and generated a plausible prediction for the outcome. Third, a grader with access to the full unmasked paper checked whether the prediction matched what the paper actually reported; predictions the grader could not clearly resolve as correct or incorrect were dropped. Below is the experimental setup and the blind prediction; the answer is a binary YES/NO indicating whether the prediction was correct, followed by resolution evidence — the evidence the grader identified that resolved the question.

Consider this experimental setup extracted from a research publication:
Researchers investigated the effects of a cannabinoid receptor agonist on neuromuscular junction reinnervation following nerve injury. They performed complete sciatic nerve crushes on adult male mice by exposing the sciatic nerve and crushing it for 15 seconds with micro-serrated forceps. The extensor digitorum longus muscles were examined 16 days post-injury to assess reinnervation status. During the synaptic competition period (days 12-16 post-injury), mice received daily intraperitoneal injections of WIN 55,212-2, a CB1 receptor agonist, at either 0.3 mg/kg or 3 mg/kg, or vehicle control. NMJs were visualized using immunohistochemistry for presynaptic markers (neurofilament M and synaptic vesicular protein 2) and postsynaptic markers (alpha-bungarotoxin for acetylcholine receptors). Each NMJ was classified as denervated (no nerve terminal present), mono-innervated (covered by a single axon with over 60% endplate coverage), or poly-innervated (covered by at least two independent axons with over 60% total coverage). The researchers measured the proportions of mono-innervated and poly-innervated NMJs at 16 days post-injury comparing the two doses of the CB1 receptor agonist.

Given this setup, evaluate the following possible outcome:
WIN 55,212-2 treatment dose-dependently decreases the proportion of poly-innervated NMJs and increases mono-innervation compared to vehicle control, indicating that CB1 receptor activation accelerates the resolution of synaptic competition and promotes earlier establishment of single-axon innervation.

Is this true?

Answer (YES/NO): NO